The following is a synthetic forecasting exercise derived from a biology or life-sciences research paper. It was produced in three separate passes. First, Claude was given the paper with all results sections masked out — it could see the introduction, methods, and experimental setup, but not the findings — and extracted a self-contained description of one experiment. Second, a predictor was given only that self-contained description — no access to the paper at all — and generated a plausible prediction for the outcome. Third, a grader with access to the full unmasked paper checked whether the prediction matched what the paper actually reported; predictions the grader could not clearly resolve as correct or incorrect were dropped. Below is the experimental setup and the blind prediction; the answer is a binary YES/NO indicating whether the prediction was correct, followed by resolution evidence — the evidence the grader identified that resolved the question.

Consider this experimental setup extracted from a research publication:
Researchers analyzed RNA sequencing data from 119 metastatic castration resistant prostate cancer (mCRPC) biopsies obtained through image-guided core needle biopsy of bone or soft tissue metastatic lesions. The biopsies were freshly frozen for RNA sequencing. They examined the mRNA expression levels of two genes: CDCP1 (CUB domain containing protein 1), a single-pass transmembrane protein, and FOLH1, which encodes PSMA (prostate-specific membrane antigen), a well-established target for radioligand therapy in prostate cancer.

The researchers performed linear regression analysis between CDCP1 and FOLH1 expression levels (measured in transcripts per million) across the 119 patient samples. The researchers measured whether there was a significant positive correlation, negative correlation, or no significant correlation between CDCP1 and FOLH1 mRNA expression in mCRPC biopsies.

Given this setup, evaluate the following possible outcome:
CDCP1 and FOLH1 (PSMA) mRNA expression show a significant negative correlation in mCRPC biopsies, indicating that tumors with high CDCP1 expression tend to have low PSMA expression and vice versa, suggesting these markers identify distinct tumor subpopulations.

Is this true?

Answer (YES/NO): NO